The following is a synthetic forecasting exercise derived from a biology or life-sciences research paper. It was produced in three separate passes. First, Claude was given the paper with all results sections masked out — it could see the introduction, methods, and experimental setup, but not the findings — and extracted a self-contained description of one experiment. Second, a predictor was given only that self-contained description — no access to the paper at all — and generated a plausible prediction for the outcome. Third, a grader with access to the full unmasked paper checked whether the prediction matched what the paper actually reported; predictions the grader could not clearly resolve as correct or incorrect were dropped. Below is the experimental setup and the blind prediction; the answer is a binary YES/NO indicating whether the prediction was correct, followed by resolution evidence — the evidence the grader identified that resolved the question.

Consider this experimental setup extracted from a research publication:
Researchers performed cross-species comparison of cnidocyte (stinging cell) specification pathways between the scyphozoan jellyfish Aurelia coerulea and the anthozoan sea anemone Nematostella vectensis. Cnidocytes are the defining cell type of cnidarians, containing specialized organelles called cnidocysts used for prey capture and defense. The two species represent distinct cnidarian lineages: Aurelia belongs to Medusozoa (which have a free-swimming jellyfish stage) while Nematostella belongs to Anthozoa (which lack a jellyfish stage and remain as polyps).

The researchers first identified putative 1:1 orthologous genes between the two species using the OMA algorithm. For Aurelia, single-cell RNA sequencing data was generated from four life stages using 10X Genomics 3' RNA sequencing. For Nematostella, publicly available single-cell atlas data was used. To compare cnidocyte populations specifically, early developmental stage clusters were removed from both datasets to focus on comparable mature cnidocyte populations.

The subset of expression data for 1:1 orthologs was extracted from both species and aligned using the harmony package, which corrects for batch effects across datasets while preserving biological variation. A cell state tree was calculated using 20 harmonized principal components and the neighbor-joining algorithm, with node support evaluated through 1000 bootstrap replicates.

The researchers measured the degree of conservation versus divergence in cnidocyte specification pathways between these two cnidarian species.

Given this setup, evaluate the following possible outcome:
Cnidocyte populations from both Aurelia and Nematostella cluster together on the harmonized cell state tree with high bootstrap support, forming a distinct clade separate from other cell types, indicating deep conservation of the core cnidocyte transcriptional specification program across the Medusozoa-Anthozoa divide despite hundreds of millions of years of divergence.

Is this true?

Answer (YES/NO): NO